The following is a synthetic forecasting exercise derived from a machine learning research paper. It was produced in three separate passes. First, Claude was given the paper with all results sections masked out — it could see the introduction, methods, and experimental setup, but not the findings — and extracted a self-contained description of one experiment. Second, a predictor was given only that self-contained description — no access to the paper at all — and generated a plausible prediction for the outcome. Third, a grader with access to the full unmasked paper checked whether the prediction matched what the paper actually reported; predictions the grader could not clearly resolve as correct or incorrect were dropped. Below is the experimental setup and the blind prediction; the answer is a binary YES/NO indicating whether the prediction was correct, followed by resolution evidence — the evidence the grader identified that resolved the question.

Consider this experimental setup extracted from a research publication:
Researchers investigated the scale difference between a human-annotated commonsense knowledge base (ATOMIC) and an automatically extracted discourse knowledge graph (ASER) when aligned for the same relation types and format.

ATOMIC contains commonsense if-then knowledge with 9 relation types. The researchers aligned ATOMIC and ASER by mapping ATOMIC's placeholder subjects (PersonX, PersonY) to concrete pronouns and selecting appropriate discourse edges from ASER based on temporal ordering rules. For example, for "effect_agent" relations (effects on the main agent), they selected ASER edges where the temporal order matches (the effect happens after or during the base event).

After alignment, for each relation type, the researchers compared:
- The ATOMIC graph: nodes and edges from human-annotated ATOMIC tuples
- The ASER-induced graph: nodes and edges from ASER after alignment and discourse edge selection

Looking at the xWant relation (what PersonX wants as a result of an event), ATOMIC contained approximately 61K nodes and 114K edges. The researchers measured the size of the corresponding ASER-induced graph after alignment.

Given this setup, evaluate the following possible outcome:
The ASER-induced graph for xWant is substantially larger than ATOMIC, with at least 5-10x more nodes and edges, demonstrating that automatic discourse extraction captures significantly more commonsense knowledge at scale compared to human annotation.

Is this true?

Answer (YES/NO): NO